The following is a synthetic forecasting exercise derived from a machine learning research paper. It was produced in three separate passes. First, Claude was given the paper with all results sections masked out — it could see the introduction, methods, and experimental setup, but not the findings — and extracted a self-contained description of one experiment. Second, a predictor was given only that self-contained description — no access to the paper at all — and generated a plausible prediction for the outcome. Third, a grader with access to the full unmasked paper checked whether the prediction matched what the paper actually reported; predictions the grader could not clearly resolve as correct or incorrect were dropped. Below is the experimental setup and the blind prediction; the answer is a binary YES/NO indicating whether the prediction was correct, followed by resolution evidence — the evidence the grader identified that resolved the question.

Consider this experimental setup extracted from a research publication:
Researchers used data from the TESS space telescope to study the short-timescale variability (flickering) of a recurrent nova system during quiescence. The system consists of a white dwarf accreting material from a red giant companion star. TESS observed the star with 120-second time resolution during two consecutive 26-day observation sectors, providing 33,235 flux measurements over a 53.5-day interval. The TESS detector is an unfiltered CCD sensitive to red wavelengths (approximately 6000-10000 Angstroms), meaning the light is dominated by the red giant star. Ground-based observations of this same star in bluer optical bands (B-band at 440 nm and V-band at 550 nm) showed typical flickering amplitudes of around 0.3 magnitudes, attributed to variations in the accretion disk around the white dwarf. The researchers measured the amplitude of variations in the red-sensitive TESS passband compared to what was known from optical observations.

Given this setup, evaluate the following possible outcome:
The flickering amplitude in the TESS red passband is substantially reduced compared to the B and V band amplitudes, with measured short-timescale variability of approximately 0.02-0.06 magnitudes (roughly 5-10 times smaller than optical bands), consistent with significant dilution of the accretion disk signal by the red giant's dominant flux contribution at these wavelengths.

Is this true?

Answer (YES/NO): YES